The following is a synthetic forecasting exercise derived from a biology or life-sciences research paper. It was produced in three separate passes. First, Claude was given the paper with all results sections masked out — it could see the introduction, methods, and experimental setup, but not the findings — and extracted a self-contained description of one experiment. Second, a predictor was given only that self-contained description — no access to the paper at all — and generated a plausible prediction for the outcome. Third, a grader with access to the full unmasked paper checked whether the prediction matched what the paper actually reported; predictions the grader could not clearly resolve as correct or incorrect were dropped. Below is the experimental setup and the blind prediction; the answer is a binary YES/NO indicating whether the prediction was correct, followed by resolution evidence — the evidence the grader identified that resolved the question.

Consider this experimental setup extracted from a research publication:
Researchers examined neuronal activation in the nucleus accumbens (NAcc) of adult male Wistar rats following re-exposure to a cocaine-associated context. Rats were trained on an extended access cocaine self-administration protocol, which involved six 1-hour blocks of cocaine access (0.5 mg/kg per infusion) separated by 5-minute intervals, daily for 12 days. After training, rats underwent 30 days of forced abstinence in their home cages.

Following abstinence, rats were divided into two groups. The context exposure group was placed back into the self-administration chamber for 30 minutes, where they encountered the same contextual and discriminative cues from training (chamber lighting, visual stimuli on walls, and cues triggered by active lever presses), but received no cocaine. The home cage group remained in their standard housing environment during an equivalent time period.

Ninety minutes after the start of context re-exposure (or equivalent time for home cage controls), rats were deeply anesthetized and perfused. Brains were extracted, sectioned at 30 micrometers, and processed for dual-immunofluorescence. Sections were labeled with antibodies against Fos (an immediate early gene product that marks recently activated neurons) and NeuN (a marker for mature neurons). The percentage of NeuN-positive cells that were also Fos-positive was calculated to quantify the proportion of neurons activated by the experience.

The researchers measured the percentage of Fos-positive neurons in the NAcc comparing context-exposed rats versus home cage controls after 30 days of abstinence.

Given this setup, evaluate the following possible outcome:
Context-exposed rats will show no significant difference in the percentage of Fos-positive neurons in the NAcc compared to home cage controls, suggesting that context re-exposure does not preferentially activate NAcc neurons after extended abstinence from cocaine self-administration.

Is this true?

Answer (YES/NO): NO